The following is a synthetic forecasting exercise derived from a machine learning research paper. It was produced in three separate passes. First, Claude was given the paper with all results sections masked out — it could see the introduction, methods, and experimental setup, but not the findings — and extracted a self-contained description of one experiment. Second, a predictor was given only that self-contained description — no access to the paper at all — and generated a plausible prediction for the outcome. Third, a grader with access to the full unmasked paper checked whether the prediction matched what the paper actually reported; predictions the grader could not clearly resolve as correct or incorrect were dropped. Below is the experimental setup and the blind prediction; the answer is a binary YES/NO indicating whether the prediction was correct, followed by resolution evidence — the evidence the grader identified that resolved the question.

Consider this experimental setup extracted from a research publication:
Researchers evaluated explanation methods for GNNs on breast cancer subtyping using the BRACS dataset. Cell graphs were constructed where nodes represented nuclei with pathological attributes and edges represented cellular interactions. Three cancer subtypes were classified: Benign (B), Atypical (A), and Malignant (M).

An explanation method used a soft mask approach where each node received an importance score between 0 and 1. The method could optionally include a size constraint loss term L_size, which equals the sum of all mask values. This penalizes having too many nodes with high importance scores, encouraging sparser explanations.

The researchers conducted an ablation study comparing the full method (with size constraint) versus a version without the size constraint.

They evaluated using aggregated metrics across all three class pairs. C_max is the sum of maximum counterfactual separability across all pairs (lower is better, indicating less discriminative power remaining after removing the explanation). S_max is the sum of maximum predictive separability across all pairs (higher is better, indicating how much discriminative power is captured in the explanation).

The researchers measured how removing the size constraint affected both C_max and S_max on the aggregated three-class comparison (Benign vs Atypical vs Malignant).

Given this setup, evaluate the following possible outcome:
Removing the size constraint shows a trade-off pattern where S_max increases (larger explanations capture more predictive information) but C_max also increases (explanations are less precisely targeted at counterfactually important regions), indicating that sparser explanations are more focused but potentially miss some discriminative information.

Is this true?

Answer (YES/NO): NO